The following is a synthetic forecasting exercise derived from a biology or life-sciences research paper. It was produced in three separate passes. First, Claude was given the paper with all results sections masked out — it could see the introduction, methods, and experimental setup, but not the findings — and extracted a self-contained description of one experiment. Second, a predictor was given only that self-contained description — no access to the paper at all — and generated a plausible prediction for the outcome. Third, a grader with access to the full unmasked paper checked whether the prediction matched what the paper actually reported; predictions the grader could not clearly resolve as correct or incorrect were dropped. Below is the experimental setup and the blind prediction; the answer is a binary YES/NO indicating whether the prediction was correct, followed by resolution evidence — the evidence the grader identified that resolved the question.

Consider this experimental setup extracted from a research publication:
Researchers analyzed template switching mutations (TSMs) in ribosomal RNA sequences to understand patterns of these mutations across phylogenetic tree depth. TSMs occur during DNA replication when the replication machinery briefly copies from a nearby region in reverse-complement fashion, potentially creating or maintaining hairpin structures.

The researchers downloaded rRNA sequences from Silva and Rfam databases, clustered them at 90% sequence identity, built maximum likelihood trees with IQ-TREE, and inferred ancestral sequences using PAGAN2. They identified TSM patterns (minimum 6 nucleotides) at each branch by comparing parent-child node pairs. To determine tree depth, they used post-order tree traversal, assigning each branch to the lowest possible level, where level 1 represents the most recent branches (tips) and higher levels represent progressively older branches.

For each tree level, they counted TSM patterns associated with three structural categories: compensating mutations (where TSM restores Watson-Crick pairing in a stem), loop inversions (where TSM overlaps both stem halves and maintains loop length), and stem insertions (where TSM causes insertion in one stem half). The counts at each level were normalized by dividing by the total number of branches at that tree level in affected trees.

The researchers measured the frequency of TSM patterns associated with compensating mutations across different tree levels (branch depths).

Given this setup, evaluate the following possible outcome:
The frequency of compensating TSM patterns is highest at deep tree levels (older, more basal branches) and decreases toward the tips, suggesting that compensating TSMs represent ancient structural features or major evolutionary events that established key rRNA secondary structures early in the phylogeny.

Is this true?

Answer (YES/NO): NO